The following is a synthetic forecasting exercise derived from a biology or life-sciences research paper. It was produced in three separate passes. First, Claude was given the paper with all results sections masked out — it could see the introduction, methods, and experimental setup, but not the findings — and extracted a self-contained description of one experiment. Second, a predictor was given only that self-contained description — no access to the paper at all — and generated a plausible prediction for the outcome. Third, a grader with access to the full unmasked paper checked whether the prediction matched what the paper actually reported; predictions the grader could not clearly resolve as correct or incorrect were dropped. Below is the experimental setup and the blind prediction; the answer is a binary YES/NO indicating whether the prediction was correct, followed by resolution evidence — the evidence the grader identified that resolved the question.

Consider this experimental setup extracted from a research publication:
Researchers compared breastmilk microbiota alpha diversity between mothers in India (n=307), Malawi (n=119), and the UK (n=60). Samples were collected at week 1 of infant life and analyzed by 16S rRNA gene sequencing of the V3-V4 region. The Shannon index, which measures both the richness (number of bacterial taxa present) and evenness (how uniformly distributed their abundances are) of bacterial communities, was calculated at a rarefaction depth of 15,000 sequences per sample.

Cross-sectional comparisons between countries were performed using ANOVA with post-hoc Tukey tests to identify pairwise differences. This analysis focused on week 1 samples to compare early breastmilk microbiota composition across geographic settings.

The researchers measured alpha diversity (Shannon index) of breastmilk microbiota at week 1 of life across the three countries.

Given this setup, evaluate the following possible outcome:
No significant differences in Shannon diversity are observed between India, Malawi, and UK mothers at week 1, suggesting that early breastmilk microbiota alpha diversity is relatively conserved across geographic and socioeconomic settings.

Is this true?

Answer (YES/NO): NO